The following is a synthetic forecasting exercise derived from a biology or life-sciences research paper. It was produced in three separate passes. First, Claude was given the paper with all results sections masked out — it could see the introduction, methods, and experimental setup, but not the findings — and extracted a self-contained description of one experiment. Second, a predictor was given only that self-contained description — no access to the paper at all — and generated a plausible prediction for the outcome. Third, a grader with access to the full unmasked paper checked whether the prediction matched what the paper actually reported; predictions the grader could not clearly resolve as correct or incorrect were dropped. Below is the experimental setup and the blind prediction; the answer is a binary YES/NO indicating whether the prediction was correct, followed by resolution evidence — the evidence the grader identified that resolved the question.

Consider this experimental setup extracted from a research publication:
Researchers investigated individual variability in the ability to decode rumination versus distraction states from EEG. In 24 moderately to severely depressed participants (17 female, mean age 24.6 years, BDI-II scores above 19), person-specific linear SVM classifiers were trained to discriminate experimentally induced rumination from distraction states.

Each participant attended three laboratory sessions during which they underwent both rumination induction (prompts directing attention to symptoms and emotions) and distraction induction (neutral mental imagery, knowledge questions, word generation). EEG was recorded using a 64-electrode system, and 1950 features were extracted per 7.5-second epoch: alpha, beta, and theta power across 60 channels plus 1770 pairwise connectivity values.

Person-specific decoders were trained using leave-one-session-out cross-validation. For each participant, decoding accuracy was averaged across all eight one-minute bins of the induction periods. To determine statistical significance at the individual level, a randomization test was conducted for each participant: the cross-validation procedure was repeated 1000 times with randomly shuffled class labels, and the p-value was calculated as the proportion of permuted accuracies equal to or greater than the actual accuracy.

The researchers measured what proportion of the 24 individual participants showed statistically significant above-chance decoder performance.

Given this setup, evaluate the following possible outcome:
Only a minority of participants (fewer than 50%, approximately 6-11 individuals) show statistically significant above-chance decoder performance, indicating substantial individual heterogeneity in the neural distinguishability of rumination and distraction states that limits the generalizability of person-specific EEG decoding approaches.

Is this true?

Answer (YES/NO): YES